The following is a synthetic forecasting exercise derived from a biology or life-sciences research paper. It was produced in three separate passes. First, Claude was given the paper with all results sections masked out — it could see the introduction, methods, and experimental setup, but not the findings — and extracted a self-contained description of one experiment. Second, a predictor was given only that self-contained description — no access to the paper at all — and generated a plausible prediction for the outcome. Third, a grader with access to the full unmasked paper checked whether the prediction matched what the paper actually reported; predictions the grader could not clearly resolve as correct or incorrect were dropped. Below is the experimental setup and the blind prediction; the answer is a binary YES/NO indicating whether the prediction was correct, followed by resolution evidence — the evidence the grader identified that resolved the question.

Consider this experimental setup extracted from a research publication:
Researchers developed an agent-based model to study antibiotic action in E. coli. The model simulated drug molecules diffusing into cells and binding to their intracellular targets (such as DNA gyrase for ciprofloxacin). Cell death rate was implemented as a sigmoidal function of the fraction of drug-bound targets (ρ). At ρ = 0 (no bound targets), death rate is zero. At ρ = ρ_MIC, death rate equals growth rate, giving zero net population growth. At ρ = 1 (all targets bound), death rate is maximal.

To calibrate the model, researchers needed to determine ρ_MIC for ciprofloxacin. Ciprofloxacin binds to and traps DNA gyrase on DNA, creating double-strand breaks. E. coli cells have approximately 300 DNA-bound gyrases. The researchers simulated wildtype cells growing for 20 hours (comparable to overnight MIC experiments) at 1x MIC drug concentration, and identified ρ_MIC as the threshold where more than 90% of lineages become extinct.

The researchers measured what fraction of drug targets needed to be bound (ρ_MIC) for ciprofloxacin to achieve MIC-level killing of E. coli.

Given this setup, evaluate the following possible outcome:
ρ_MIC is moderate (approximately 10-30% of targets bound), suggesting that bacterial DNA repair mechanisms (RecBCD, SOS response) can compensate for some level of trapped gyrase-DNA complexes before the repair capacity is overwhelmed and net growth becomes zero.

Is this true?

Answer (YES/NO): NO